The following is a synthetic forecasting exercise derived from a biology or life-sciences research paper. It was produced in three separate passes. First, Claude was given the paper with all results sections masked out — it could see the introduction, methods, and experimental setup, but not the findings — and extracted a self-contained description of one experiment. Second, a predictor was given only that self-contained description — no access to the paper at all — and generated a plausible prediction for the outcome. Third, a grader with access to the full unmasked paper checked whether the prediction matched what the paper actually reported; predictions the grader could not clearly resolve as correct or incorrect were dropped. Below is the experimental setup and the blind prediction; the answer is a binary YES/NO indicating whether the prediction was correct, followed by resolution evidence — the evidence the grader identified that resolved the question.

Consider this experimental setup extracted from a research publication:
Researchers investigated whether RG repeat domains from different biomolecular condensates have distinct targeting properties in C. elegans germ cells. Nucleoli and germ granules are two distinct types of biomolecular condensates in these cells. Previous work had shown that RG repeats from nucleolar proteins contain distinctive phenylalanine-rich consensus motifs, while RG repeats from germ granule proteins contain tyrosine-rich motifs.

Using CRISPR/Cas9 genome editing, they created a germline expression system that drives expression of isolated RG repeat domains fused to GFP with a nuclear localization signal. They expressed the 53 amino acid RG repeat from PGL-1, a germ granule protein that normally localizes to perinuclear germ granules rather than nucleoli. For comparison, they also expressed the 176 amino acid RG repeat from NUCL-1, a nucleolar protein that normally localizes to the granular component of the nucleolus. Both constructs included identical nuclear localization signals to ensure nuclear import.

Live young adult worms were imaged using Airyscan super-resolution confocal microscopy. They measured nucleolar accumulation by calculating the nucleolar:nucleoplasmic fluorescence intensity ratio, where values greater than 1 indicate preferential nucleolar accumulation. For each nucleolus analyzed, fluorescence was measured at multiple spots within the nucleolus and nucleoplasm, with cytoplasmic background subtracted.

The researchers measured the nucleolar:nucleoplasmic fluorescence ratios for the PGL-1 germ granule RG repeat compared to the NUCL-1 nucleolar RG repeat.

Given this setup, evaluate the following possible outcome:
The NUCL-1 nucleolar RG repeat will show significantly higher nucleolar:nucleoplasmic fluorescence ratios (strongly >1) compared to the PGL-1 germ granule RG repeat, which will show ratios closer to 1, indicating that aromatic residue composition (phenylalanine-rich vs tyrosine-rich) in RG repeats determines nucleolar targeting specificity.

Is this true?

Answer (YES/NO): NO